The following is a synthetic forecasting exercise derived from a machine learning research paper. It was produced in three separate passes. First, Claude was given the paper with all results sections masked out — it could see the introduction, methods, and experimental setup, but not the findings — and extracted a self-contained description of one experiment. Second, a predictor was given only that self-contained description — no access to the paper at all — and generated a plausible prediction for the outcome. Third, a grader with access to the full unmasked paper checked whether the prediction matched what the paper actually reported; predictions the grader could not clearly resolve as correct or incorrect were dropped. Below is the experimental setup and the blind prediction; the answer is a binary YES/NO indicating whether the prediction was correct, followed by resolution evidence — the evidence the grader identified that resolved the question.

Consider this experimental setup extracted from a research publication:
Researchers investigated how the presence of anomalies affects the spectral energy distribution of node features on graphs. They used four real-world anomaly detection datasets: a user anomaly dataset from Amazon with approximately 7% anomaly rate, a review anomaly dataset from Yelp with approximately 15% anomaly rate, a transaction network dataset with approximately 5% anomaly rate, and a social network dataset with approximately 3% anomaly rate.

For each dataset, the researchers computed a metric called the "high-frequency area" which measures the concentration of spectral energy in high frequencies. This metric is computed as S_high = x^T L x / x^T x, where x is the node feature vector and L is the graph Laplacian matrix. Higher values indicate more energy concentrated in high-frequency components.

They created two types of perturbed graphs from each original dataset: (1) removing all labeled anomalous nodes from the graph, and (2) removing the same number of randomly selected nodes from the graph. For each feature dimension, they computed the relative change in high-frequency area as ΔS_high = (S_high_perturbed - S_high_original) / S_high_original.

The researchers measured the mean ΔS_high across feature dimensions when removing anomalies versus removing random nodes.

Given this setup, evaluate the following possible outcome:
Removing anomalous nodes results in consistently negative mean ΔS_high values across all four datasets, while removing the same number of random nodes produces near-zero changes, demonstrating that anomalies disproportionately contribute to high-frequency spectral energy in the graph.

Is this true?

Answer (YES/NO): YES